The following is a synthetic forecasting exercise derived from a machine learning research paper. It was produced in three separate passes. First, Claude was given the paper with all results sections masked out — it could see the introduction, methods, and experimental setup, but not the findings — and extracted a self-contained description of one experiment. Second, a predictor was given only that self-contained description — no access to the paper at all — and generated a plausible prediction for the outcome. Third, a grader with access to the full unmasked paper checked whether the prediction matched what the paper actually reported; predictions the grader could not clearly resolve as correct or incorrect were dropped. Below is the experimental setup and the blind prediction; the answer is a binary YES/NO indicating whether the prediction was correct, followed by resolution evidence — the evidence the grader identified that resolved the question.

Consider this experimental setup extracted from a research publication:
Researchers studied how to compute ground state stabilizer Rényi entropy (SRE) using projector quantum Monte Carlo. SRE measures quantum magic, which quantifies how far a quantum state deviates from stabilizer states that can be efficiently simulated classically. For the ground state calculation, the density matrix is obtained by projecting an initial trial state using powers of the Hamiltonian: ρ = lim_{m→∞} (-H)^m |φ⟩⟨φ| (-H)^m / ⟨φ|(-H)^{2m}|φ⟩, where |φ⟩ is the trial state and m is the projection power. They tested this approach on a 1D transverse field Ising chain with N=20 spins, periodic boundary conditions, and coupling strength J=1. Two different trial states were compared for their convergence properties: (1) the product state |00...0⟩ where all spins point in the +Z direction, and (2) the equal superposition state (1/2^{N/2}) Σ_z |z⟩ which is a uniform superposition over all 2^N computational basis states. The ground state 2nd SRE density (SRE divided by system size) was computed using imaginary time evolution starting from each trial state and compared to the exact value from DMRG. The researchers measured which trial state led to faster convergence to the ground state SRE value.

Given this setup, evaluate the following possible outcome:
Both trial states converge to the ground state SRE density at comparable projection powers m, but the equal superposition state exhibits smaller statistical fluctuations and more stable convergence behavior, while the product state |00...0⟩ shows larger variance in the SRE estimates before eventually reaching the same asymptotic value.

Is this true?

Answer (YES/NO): NO